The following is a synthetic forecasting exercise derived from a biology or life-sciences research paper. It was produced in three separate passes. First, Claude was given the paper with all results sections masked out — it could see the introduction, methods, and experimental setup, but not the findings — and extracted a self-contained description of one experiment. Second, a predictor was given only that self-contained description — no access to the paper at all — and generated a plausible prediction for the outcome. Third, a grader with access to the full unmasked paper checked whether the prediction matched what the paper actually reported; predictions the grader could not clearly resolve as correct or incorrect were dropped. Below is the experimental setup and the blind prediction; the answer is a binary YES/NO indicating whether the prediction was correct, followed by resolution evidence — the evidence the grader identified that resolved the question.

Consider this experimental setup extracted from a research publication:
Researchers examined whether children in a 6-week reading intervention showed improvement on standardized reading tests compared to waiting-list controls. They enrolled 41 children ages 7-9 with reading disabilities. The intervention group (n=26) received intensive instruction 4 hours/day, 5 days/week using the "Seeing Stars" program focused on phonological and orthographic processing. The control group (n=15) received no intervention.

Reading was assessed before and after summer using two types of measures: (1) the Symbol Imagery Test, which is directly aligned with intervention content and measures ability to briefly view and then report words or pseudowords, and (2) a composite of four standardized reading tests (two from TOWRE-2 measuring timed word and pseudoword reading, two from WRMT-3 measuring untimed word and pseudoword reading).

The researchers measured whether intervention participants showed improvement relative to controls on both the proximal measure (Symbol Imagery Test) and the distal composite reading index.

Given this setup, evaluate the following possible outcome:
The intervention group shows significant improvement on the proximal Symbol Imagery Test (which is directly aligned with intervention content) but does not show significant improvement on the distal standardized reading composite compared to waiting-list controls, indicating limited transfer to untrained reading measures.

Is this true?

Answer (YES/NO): NO